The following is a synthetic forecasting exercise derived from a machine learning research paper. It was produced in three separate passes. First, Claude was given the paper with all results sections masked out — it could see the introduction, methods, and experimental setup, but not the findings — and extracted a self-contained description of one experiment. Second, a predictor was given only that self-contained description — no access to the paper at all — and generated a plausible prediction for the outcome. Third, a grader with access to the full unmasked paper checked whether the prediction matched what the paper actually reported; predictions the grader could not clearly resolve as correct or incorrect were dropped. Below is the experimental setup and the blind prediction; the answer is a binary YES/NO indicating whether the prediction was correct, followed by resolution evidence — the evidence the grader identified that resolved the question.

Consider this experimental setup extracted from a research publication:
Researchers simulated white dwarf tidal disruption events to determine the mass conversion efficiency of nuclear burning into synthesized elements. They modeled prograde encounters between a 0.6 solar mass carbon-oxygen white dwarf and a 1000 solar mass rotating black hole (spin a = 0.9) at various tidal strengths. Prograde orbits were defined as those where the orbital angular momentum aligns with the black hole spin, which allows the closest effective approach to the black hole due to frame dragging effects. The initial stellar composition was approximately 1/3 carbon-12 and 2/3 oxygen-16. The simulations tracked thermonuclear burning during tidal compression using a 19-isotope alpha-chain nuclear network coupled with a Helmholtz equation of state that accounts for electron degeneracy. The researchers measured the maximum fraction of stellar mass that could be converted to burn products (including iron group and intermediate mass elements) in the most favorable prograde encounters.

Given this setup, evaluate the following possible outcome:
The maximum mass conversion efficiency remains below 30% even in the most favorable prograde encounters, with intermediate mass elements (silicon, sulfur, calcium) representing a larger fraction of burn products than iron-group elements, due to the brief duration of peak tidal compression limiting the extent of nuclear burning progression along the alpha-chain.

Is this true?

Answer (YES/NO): NO